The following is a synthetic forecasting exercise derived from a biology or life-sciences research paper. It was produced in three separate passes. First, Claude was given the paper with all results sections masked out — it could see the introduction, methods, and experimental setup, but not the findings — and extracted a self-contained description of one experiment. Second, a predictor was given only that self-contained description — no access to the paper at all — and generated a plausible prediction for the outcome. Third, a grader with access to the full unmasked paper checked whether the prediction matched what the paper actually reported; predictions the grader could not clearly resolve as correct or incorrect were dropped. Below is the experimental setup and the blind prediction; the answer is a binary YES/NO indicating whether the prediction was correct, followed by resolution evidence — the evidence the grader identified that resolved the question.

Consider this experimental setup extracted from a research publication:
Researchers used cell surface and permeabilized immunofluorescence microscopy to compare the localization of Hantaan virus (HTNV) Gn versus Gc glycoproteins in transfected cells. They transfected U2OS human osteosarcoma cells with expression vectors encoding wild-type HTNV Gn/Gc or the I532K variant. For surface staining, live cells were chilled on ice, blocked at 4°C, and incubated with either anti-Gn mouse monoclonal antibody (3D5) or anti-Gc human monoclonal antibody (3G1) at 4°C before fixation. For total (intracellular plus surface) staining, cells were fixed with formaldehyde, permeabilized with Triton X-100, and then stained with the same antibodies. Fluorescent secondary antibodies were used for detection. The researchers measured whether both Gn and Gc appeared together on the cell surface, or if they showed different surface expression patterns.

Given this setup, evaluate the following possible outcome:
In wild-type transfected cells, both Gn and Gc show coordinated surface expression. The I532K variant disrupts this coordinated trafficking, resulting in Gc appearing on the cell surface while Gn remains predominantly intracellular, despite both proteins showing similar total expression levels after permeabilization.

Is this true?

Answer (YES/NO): NO